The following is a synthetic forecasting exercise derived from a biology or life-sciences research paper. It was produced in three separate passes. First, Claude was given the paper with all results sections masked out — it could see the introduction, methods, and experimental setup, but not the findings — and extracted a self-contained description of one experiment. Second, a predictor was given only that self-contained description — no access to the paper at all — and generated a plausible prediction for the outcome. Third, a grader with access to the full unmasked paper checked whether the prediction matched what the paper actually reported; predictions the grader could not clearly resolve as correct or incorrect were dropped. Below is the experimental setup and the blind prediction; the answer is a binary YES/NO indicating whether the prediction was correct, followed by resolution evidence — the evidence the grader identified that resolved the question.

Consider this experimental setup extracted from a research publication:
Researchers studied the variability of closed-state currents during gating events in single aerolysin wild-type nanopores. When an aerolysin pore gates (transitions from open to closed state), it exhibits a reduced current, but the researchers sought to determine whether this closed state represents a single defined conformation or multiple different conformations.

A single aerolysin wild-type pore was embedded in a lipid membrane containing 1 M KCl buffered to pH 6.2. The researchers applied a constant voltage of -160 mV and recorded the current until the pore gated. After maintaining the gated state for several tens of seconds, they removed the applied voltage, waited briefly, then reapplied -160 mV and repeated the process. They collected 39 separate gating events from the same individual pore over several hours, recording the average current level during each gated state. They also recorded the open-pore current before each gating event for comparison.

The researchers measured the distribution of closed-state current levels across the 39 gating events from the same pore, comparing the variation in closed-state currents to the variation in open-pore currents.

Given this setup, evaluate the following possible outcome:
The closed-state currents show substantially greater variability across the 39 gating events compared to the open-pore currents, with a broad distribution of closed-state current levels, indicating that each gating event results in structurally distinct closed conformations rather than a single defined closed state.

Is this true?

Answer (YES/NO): YES